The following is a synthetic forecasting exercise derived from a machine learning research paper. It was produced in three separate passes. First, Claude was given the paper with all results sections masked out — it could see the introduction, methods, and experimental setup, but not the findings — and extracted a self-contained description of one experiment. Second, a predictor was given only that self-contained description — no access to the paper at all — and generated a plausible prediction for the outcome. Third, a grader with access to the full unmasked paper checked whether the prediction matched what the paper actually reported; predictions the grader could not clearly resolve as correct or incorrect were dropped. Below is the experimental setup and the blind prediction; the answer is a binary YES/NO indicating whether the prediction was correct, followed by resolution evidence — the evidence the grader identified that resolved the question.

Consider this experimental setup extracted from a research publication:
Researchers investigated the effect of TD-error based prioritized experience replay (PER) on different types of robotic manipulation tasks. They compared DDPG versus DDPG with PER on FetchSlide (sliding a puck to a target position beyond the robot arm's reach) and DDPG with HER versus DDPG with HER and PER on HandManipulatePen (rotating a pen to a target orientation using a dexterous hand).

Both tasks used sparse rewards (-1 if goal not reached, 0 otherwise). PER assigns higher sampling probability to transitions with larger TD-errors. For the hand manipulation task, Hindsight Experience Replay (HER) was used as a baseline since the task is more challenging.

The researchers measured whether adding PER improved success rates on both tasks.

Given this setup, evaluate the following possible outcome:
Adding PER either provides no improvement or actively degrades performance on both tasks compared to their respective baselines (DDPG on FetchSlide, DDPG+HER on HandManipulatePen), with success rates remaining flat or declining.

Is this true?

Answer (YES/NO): YES